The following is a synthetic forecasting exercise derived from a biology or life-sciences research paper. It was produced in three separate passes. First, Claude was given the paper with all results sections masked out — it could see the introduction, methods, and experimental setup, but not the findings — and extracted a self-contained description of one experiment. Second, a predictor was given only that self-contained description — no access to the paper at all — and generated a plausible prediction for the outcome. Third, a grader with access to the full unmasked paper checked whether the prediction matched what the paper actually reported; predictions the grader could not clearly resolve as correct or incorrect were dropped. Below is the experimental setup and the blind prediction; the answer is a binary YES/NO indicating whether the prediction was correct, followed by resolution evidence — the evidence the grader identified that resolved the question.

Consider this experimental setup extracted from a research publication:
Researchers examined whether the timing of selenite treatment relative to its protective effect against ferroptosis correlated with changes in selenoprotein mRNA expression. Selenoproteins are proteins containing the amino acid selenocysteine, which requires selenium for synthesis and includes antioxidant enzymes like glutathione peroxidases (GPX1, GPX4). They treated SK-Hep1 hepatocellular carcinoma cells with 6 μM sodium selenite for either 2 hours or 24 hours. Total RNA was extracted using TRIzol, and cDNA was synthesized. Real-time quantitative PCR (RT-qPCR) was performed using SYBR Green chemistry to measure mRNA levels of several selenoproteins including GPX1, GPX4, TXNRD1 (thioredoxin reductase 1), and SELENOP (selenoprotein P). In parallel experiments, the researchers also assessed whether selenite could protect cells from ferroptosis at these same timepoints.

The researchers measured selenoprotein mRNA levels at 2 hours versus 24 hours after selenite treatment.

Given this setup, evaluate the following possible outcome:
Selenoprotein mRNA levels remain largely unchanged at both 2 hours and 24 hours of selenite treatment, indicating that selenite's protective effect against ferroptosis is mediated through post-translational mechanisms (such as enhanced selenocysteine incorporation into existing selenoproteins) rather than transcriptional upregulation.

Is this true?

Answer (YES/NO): NO